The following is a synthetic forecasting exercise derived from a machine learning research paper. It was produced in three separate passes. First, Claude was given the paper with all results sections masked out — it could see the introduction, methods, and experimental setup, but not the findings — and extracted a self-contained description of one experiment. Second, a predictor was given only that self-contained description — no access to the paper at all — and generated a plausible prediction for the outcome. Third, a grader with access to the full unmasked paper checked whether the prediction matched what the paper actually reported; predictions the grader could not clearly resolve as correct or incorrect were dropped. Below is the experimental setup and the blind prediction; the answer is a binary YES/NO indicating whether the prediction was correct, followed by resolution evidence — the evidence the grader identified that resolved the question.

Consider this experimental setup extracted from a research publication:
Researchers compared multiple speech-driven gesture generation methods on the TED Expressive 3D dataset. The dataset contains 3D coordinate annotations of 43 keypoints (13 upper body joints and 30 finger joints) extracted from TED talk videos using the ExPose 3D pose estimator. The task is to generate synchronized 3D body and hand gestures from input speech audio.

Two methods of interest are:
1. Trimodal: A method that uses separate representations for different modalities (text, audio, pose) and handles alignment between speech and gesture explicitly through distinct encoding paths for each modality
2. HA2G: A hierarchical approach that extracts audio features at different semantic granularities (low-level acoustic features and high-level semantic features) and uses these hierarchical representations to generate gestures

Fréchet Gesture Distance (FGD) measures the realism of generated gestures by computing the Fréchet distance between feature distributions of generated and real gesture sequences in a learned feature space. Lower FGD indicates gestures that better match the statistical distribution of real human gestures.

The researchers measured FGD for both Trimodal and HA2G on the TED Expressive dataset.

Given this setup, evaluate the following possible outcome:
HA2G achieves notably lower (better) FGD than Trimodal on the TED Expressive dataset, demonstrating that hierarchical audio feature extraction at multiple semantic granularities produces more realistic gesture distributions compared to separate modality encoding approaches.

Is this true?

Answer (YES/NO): YES